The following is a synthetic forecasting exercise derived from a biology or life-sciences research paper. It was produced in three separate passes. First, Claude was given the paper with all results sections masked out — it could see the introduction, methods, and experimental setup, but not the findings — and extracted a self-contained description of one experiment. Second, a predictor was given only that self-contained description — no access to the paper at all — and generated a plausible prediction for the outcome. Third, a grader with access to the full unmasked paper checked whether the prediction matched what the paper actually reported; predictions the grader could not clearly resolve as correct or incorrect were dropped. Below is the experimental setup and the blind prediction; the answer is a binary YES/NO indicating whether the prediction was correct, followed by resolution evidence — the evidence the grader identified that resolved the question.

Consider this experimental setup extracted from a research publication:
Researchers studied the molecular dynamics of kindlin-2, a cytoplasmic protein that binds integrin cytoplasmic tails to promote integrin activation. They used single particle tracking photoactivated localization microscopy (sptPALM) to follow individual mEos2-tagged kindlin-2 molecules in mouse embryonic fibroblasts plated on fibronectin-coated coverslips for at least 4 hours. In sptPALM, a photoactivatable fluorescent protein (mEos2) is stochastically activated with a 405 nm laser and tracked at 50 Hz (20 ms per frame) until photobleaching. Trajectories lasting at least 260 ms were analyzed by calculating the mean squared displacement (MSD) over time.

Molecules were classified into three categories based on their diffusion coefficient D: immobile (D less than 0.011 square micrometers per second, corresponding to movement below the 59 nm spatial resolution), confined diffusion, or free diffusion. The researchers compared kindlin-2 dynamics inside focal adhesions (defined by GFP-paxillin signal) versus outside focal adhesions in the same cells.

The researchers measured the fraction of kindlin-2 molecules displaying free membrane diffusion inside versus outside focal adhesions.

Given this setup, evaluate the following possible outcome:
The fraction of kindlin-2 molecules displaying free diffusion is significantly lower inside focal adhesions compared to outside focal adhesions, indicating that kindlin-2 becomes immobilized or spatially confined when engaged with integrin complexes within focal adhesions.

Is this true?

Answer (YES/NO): YES